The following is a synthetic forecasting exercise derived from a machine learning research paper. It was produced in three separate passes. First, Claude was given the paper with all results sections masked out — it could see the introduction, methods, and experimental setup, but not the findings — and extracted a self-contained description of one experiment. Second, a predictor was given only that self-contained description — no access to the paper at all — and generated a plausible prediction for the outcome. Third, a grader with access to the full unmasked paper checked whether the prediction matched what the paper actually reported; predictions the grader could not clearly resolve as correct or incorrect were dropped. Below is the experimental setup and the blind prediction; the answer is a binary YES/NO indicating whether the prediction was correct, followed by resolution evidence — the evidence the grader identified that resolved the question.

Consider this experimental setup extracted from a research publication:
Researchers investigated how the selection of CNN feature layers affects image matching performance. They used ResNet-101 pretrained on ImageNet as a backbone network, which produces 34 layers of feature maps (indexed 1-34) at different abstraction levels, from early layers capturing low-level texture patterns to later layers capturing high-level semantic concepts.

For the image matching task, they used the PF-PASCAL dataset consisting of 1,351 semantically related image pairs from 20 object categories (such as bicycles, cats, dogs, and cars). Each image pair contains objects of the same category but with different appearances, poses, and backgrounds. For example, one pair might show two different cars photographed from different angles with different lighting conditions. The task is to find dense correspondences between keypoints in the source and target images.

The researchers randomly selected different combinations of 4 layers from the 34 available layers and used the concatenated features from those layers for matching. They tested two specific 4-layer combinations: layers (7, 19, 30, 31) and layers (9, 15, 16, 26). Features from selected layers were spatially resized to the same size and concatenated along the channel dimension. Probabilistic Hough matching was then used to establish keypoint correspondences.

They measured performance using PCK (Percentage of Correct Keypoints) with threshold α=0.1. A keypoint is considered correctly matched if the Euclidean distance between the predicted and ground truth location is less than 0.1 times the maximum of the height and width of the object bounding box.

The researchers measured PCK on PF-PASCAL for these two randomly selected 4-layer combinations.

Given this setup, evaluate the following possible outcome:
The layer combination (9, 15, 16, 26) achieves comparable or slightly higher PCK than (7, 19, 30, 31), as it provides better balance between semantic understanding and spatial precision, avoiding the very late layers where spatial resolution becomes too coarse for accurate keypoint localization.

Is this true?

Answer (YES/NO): NO